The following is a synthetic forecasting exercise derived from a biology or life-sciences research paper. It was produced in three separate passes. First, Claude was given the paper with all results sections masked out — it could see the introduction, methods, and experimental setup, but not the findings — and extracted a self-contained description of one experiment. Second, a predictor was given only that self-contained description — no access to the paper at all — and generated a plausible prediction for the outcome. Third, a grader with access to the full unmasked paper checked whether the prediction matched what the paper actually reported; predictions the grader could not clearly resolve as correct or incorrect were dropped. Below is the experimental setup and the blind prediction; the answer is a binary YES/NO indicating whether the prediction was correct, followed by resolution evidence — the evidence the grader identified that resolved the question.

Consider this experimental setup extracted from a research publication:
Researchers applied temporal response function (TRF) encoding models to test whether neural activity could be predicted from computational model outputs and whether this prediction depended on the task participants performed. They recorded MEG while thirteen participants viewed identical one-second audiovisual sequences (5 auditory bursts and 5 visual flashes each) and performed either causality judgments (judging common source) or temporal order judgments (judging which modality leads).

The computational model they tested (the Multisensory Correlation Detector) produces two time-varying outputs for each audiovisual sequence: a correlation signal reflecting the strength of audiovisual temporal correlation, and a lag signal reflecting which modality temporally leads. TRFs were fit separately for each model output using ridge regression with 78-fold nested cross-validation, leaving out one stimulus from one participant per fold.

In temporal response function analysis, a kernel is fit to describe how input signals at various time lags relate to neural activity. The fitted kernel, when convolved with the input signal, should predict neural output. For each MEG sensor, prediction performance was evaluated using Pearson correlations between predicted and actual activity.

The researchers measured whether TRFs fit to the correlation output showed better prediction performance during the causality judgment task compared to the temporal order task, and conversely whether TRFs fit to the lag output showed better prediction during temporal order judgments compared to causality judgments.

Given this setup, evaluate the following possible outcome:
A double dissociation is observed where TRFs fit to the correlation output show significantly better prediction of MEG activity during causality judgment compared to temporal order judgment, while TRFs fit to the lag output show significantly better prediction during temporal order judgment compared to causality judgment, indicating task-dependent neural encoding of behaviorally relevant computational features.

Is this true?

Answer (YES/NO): NO